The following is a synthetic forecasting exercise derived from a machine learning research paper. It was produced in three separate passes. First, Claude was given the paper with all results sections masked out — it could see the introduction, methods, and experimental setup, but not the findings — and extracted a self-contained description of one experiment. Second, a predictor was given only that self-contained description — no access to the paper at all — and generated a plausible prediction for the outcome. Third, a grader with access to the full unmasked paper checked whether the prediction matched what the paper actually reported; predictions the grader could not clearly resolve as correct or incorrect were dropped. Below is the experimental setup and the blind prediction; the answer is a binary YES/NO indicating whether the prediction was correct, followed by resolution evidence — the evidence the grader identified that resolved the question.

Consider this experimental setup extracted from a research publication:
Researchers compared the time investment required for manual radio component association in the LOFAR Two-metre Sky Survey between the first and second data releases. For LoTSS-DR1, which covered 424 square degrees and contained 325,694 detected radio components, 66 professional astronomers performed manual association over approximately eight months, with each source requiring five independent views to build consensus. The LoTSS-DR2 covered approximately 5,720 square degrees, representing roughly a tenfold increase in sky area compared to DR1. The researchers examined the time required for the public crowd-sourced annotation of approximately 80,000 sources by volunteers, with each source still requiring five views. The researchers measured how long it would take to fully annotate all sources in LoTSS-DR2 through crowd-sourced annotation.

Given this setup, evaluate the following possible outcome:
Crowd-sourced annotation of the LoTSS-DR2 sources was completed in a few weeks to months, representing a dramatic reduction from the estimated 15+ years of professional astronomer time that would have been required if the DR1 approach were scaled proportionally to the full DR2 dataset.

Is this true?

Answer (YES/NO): NO